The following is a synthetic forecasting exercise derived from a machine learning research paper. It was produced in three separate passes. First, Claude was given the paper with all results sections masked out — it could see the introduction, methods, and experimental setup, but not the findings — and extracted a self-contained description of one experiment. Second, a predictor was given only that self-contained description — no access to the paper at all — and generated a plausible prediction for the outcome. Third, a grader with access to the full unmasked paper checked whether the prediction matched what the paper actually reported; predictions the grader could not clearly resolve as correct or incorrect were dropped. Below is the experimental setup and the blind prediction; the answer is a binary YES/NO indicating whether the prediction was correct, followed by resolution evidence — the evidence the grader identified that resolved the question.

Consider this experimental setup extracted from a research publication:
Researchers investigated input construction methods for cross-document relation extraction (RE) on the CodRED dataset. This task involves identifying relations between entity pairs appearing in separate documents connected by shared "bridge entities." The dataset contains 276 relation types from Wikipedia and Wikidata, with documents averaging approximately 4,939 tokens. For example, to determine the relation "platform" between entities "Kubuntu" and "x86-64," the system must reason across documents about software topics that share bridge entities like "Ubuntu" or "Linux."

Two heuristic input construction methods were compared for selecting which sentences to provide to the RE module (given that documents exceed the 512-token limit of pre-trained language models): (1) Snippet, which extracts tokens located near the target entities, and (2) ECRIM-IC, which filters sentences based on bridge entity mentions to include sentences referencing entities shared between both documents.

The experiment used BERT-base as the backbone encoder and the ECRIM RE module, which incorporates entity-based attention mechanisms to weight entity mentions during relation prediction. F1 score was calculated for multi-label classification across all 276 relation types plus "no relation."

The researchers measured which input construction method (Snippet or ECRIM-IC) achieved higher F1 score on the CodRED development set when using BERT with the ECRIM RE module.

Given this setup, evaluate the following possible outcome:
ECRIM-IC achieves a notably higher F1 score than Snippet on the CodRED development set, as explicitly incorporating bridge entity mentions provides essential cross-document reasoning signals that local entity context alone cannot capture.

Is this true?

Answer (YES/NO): YES